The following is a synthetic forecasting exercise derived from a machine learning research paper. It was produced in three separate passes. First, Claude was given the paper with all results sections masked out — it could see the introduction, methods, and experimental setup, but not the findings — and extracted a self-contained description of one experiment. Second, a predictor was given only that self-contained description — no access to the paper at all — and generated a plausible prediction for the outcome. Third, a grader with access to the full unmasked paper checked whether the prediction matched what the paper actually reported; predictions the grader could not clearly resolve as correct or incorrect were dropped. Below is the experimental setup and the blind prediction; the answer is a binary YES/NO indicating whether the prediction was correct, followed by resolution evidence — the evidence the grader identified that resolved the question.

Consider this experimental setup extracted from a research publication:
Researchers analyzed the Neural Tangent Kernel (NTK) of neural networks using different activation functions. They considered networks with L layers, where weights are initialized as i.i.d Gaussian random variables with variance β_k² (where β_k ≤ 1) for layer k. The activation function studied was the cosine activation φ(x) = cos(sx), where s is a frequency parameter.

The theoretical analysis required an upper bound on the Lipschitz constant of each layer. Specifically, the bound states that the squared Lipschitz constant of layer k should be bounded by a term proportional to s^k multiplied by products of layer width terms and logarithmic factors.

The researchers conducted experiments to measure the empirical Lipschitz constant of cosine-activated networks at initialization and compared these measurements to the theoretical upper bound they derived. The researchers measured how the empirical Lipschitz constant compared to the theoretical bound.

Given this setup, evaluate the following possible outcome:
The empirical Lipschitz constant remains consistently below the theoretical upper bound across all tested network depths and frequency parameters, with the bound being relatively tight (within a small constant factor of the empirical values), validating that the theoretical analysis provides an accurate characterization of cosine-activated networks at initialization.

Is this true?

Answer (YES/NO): NO